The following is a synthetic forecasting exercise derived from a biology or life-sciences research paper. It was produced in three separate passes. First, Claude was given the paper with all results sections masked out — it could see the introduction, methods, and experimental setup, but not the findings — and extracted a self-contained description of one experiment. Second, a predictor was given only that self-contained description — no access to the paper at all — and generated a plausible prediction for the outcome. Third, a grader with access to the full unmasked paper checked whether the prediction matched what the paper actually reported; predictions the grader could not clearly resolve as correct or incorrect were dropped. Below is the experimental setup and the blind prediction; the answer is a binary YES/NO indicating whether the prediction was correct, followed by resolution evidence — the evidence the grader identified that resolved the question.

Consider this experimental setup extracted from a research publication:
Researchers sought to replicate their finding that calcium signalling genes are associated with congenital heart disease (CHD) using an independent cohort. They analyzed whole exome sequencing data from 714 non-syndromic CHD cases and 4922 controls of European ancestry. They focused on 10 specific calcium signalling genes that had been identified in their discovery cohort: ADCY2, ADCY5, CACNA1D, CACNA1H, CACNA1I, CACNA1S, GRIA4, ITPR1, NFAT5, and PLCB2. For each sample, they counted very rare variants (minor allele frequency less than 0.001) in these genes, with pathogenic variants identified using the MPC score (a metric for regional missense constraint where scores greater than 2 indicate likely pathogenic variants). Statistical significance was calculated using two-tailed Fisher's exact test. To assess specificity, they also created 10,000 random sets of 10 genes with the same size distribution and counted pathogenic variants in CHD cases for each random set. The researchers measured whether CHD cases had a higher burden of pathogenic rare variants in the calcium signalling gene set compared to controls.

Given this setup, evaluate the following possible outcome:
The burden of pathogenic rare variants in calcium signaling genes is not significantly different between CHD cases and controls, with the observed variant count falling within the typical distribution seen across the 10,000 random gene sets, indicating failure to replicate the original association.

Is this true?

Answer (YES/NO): NO